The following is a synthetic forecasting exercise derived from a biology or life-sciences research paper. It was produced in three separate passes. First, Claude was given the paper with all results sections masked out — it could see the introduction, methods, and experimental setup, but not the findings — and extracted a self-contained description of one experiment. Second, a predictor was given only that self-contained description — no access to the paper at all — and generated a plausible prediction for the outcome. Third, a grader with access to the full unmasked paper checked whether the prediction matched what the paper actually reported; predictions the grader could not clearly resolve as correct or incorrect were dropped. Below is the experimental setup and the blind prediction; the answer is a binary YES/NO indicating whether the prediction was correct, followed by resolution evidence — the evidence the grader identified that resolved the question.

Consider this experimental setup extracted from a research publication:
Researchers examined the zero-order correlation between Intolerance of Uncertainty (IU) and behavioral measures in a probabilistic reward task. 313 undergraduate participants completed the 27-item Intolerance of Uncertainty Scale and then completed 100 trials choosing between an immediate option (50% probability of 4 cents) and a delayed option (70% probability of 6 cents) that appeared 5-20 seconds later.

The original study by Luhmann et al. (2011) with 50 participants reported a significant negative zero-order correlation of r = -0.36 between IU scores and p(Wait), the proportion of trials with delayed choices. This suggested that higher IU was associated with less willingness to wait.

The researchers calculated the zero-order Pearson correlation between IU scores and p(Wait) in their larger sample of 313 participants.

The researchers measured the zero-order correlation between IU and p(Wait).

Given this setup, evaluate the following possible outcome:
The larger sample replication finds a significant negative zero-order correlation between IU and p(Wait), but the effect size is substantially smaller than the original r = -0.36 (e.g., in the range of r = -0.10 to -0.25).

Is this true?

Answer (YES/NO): NO